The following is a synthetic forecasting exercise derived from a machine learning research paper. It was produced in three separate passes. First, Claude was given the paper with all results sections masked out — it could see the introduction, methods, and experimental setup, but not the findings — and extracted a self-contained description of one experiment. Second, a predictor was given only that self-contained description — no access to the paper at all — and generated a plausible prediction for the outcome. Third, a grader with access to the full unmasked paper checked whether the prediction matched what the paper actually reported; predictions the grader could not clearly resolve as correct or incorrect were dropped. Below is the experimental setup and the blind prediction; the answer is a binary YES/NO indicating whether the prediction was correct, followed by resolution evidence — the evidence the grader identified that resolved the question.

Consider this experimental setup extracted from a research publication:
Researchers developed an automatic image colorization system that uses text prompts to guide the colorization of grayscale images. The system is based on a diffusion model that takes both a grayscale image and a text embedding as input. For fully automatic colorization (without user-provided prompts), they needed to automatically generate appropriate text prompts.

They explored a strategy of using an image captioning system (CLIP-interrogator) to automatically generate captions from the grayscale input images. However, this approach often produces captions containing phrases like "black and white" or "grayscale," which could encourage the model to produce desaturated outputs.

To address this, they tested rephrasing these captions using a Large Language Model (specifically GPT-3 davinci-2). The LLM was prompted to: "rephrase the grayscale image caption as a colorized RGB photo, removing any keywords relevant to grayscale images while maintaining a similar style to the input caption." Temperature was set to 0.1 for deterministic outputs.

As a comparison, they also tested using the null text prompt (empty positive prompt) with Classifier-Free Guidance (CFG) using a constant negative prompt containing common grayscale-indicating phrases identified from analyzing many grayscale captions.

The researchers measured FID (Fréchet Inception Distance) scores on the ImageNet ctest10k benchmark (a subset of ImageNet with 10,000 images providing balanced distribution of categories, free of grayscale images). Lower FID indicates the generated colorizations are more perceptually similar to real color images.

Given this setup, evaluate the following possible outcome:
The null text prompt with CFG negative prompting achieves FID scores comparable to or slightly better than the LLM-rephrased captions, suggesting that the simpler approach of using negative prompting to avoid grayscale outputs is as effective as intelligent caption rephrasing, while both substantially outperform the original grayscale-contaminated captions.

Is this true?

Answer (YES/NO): NO